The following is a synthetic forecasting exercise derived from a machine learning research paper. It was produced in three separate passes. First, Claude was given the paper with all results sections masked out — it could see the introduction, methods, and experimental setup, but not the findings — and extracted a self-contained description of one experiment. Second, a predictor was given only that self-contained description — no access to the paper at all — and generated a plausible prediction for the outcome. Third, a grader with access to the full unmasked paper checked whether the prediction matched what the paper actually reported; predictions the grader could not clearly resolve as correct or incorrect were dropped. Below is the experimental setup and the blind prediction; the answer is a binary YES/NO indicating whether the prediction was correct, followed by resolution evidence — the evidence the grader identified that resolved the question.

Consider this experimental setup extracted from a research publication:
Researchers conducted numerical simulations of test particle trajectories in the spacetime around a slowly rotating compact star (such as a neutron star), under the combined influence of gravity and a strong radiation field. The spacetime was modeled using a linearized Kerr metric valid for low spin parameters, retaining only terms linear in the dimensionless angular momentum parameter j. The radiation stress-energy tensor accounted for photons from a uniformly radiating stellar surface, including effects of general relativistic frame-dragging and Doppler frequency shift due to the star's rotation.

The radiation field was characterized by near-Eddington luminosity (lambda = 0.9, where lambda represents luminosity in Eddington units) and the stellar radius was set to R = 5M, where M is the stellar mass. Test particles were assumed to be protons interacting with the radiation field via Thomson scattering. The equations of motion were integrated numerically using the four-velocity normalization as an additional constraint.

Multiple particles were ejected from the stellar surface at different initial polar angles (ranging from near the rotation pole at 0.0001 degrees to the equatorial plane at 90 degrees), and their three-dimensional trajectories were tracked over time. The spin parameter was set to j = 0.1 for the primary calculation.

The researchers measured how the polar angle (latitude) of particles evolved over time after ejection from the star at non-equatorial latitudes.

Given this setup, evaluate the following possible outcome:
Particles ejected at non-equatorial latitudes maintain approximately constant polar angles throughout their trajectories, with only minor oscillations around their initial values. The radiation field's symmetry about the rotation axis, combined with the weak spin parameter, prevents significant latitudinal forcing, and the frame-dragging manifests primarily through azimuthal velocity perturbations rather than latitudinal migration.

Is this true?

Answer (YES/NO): NO